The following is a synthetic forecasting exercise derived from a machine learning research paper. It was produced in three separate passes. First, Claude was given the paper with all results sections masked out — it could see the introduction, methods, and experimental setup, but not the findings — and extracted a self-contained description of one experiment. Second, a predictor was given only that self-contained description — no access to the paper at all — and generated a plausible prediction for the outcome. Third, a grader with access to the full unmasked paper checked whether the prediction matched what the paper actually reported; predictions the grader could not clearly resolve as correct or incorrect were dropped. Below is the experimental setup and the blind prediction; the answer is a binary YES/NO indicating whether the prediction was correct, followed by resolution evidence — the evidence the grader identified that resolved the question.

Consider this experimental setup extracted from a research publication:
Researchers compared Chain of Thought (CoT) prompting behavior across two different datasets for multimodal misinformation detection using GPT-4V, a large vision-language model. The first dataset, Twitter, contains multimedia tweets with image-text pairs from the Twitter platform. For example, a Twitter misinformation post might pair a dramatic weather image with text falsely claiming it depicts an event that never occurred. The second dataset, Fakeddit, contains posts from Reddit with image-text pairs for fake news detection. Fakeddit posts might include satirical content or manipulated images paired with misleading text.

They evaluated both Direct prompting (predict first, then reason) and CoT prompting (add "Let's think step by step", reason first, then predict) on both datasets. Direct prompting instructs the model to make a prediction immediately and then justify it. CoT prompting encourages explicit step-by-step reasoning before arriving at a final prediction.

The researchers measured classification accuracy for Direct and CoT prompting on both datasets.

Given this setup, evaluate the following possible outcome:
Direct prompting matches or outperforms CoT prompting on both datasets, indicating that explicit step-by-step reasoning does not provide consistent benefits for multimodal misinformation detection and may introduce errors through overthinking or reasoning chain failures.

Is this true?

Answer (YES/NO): NO